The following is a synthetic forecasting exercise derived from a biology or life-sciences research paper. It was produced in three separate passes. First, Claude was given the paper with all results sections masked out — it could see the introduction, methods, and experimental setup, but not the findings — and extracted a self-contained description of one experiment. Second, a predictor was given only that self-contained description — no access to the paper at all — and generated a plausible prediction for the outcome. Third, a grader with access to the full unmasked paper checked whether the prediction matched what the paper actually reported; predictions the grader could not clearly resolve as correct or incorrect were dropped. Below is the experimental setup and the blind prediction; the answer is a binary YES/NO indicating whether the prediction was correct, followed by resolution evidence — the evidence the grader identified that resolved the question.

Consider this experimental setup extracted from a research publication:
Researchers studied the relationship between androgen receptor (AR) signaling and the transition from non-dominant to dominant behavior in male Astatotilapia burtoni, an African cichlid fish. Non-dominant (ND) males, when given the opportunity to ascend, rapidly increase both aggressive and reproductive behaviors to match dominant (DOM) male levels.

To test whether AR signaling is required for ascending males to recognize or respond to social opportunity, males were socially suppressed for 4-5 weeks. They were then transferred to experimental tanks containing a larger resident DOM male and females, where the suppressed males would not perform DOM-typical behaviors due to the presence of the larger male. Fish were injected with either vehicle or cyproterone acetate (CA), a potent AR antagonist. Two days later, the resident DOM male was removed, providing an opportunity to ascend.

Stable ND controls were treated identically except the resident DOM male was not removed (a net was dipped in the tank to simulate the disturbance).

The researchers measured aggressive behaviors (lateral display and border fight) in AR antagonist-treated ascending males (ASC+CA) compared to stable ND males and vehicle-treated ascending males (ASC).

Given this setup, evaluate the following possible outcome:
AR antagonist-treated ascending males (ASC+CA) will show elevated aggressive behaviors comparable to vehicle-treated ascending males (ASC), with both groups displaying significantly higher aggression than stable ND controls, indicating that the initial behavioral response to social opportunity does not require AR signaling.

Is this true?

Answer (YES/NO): YES